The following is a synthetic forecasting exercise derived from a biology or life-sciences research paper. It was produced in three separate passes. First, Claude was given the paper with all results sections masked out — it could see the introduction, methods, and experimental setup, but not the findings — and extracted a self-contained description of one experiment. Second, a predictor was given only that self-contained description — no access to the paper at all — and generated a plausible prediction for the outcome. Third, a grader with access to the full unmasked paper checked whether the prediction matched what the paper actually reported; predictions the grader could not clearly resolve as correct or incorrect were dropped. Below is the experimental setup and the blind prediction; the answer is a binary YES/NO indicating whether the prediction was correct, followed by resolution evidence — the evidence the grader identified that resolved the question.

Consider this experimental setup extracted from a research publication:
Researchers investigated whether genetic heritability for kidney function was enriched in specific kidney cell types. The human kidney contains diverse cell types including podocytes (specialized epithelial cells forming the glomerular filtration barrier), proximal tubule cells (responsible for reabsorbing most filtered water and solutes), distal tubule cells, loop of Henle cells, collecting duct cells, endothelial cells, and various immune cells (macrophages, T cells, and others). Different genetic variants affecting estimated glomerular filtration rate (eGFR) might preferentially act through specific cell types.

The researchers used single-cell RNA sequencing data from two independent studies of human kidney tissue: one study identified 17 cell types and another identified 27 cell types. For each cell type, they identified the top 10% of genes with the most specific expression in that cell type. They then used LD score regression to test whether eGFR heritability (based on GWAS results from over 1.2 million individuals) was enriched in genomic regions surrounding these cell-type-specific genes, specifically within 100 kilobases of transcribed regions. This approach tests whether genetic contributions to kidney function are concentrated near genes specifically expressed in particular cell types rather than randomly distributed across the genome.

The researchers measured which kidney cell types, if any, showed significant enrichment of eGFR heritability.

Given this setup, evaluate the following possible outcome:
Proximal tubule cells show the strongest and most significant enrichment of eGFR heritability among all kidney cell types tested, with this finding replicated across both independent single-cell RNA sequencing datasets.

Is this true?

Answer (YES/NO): NO